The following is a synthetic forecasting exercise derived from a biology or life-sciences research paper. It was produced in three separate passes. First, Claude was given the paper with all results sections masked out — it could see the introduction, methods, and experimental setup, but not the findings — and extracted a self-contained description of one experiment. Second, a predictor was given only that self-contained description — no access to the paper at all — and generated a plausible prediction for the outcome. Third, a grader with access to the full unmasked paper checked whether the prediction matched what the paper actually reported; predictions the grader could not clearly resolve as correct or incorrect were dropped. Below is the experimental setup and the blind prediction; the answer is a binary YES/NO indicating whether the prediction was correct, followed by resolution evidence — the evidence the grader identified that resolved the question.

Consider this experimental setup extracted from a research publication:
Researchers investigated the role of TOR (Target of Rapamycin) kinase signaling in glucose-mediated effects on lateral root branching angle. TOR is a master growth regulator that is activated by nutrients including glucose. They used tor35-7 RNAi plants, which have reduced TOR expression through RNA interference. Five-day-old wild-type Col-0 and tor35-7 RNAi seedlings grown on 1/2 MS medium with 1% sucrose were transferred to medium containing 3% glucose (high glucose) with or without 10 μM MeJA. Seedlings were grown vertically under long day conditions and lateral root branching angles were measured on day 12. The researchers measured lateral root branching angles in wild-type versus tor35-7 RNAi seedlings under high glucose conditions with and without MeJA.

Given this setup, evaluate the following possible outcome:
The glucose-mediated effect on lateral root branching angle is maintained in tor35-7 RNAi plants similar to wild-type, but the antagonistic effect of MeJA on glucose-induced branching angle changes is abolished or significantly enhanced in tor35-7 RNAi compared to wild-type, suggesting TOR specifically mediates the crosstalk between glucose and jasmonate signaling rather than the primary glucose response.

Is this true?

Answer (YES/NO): NO